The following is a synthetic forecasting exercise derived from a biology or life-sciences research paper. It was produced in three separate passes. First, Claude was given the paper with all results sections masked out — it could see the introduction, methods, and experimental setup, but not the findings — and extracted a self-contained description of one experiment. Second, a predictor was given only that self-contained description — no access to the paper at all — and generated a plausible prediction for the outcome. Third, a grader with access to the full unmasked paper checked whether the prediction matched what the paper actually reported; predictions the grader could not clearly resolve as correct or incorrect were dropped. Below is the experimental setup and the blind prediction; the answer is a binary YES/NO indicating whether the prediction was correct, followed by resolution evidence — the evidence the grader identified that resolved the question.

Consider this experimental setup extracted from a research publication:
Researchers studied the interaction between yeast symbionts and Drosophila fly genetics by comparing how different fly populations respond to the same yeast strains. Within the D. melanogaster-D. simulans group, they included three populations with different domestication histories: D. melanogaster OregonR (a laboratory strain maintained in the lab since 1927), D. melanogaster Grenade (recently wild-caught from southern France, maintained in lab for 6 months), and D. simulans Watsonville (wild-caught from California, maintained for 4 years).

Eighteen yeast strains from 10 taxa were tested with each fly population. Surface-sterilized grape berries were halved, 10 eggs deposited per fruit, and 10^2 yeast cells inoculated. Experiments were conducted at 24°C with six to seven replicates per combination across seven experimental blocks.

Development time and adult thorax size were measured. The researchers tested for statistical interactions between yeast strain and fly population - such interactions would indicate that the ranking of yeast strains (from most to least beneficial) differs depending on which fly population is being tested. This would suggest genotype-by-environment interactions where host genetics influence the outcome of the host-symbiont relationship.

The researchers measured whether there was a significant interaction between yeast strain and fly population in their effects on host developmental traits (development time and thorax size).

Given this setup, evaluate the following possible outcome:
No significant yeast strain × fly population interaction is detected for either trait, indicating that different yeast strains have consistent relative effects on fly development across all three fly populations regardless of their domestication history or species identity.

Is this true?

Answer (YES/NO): YES